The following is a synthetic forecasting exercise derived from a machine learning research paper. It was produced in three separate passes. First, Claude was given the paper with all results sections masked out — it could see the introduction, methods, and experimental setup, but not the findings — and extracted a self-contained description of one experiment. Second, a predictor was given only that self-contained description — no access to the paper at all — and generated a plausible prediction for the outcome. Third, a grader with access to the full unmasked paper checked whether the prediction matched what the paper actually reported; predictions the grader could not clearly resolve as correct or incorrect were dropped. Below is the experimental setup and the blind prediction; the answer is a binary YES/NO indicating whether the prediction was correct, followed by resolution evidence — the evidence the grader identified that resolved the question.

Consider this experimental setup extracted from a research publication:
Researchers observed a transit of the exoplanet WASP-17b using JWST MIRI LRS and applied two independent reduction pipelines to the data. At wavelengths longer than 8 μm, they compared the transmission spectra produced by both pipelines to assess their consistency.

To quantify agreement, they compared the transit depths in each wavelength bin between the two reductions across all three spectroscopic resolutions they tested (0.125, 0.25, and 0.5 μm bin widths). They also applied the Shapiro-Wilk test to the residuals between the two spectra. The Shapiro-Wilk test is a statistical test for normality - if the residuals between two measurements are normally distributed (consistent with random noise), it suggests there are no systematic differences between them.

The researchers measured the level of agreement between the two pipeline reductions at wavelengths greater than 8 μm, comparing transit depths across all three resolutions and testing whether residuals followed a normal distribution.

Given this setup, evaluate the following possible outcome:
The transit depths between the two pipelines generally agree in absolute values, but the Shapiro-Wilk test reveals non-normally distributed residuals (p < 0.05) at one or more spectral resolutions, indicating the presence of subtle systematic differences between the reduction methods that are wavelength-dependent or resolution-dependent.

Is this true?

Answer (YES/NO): NO